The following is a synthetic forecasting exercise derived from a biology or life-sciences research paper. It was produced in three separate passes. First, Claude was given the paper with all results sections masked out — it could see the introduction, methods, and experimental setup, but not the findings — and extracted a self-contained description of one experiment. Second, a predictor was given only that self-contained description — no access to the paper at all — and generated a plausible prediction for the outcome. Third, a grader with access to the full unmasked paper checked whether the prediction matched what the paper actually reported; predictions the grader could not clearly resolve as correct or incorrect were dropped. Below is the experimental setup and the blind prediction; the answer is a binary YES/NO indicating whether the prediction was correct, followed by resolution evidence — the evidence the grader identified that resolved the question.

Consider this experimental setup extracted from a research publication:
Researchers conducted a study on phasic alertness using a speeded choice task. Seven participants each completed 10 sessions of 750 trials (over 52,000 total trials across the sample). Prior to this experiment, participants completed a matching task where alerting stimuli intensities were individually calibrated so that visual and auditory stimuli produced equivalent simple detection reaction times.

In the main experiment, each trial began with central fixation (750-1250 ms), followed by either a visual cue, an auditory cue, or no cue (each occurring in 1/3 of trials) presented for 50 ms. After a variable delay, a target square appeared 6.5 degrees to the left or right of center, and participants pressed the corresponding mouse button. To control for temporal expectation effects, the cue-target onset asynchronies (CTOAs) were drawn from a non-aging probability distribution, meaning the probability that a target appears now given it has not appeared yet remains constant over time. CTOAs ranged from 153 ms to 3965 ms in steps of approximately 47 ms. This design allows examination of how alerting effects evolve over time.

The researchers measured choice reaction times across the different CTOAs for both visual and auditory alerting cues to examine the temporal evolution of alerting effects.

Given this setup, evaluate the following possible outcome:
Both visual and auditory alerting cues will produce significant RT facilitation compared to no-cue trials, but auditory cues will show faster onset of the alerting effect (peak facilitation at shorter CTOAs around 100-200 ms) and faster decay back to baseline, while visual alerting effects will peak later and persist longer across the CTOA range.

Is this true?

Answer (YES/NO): NO